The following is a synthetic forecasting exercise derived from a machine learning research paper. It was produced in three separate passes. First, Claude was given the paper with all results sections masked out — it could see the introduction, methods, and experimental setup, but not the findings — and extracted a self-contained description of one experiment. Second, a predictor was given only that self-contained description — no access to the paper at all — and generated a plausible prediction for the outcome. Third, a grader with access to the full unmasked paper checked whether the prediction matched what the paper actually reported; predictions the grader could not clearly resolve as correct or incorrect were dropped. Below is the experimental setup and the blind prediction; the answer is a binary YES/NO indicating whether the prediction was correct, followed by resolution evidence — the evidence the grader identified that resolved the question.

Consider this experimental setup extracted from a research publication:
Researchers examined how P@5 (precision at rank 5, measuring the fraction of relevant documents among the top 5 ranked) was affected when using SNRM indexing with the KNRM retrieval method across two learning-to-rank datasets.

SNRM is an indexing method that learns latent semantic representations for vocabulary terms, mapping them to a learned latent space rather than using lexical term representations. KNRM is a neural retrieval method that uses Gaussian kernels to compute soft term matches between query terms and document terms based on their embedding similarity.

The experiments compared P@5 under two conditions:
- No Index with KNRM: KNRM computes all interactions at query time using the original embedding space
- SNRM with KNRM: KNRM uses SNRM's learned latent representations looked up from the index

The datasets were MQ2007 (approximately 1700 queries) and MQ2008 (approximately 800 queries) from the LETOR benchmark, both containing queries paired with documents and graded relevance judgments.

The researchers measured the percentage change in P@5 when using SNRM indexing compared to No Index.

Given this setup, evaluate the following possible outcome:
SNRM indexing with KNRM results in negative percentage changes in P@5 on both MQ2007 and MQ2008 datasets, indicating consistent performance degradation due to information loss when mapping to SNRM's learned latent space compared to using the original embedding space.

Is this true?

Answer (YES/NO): YES